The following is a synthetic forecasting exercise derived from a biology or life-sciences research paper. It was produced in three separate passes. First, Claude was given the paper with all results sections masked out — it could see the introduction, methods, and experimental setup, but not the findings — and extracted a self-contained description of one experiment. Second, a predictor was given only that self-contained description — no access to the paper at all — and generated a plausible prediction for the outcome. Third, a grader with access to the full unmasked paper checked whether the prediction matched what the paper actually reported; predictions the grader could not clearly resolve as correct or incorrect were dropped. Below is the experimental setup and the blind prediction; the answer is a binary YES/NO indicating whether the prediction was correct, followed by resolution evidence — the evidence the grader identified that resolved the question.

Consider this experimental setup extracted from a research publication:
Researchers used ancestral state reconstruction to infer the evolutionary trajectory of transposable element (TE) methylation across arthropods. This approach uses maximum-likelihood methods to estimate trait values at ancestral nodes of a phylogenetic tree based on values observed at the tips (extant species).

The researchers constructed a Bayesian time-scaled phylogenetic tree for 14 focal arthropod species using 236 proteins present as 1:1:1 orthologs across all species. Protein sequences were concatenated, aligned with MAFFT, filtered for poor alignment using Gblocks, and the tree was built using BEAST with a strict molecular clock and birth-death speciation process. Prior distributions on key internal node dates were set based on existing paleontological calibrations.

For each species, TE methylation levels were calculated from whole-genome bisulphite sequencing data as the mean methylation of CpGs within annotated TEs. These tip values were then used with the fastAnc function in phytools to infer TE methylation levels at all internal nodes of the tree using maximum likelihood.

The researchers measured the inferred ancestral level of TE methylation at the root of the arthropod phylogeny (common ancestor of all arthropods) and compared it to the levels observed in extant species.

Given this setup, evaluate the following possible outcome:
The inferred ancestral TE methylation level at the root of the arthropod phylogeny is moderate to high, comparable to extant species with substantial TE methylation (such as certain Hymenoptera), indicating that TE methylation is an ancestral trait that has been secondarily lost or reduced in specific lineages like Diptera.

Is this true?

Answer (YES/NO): NO